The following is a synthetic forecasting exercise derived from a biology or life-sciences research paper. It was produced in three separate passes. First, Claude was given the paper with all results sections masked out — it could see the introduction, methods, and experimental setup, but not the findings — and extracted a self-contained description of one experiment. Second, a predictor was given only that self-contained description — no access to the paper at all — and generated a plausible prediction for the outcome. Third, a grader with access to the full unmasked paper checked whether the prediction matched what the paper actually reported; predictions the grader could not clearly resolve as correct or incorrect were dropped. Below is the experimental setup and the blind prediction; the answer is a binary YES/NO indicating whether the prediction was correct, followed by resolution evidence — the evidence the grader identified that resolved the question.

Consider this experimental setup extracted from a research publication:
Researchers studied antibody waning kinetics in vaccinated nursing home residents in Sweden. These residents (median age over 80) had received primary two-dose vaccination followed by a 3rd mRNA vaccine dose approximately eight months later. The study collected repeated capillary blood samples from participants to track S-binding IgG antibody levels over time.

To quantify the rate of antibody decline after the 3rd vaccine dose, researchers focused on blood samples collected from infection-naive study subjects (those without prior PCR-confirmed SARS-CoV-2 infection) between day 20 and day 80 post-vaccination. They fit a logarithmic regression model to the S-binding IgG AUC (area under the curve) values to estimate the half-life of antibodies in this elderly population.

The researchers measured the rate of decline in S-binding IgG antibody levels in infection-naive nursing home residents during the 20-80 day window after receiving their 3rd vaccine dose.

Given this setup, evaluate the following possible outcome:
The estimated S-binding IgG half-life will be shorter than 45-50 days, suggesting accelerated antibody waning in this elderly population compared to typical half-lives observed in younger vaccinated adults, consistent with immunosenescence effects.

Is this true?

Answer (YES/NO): NO